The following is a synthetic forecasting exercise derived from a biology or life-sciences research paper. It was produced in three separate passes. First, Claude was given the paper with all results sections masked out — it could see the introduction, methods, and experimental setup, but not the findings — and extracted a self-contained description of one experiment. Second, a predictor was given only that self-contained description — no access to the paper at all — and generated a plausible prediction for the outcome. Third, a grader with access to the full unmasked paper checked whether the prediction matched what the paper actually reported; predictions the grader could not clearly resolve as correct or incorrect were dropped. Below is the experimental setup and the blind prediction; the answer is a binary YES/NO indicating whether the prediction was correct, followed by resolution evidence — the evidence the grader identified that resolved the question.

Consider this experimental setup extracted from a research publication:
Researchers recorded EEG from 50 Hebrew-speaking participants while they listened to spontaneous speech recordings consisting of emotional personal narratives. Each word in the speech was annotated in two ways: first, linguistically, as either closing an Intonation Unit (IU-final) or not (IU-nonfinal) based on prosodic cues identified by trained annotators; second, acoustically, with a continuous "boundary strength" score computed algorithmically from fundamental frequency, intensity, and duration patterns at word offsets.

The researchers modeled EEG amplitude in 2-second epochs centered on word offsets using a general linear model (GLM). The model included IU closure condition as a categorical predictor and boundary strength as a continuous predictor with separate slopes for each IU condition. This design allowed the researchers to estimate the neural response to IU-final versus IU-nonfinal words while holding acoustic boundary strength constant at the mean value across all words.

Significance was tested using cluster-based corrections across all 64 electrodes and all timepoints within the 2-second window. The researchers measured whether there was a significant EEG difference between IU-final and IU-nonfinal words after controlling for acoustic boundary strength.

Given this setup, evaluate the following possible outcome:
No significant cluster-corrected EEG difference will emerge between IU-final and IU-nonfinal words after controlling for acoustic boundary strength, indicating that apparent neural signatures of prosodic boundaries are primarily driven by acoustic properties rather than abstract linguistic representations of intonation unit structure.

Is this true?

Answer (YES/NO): NO